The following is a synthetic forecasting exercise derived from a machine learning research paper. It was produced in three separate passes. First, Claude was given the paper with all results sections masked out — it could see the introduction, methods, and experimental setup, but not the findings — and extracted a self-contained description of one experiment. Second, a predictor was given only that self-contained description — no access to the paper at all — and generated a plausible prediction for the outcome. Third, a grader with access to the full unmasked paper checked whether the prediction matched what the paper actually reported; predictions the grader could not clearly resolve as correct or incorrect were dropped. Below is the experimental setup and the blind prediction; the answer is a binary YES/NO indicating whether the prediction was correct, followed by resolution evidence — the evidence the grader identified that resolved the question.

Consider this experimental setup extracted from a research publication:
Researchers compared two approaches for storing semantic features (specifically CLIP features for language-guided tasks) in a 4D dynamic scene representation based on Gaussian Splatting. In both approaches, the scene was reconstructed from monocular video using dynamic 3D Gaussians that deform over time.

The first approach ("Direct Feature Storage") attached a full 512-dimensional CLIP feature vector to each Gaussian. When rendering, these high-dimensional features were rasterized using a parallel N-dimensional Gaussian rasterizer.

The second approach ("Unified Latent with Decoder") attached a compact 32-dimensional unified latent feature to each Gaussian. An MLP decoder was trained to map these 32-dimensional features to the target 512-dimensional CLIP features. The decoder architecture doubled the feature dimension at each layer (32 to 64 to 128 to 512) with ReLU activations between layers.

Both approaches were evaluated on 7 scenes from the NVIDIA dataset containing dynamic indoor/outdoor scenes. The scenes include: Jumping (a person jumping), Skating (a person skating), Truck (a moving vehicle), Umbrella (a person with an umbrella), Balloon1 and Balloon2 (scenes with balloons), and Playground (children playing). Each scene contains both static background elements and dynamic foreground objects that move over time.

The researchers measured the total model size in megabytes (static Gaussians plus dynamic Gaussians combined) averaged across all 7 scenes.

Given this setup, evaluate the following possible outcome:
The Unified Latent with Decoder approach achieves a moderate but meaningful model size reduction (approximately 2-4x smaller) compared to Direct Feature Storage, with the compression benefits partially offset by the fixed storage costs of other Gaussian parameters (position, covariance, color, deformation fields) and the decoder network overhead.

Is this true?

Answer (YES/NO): NO